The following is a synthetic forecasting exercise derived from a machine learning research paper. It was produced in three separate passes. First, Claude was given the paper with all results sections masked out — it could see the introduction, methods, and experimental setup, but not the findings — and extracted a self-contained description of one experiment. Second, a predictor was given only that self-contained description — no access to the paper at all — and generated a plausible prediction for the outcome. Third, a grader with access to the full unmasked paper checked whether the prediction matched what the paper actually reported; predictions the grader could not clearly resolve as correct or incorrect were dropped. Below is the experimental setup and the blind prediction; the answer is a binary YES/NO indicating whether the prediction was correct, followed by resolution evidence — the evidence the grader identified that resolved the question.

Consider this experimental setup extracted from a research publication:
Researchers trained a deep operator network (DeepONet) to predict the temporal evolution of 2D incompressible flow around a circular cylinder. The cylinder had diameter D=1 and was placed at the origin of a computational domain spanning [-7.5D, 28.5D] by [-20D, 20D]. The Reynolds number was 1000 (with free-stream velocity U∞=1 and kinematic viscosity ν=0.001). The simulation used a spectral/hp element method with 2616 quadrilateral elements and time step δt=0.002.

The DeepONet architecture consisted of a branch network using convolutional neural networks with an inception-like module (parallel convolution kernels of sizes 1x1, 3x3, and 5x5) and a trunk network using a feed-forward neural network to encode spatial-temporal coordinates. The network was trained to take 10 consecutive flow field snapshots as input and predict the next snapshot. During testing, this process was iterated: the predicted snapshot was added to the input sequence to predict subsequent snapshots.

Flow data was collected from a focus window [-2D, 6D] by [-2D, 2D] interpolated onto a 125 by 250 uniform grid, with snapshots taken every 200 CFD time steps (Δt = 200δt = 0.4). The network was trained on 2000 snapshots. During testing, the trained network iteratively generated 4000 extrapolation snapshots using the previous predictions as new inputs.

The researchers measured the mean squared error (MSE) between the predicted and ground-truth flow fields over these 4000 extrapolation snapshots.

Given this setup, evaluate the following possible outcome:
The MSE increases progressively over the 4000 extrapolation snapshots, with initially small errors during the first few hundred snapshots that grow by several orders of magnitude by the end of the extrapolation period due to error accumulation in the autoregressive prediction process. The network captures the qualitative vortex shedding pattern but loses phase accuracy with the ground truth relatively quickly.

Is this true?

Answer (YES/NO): NO